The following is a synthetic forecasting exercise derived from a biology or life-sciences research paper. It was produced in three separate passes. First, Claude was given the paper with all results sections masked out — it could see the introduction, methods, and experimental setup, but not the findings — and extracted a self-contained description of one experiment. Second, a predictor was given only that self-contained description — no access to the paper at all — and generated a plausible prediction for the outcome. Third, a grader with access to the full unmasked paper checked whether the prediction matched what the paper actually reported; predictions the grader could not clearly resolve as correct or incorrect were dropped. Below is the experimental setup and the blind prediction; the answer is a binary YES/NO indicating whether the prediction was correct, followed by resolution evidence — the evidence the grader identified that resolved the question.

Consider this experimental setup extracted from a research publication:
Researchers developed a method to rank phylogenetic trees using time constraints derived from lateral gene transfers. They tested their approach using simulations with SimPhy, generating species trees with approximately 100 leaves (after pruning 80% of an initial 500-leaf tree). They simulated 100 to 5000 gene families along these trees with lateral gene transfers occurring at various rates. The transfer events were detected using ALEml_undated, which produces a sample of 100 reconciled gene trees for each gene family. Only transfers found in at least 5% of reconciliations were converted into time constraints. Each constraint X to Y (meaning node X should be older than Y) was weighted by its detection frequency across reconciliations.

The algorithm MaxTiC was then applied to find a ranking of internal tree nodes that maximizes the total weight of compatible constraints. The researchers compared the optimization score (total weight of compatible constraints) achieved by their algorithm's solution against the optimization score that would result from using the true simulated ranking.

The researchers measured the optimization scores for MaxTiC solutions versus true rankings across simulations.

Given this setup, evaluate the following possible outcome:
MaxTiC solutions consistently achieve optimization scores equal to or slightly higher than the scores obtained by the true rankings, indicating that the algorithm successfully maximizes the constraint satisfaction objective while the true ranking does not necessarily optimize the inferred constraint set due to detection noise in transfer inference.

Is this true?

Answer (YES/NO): YES